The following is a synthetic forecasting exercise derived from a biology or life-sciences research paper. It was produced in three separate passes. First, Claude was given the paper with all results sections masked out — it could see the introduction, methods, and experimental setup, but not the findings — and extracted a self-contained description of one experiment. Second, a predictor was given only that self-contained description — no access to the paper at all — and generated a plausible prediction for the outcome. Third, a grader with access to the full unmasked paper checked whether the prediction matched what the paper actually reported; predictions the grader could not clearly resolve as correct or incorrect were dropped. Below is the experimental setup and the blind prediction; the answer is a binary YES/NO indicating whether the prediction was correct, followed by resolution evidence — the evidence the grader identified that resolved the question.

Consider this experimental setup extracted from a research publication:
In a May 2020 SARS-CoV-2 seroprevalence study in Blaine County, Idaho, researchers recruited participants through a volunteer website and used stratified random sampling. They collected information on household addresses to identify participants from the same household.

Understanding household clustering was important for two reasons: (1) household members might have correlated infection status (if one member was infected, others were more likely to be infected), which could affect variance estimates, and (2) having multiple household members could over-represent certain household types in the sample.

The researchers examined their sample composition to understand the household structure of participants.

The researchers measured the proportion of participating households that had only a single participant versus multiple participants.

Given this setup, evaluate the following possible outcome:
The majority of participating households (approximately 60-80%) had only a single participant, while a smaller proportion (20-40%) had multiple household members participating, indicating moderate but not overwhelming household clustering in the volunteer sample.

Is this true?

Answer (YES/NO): YES